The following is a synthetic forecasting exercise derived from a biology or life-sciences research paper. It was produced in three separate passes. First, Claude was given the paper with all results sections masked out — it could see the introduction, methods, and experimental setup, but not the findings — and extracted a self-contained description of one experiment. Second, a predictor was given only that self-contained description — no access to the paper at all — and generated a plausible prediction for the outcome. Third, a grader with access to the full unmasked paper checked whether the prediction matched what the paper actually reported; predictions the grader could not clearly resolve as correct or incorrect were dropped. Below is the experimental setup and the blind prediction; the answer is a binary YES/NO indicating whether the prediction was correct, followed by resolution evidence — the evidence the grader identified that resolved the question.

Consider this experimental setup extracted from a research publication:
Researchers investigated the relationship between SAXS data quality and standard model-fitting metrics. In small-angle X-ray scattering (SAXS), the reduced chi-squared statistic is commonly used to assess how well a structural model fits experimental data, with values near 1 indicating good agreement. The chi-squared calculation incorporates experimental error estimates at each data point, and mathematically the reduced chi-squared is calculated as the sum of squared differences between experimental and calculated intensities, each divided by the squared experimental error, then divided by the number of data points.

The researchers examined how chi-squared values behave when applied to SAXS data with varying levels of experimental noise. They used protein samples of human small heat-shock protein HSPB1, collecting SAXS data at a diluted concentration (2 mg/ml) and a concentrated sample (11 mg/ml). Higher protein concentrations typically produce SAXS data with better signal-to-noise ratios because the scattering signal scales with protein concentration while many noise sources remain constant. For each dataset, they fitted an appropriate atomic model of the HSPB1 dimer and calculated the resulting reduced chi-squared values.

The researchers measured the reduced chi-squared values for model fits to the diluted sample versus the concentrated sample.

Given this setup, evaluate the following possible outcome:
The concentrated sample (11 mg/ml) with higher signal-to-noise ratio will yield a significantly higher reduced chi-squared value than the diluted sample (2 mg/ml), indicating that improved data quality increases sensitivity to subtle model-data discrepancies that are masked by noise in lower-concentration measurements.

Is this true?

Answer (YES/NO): YES